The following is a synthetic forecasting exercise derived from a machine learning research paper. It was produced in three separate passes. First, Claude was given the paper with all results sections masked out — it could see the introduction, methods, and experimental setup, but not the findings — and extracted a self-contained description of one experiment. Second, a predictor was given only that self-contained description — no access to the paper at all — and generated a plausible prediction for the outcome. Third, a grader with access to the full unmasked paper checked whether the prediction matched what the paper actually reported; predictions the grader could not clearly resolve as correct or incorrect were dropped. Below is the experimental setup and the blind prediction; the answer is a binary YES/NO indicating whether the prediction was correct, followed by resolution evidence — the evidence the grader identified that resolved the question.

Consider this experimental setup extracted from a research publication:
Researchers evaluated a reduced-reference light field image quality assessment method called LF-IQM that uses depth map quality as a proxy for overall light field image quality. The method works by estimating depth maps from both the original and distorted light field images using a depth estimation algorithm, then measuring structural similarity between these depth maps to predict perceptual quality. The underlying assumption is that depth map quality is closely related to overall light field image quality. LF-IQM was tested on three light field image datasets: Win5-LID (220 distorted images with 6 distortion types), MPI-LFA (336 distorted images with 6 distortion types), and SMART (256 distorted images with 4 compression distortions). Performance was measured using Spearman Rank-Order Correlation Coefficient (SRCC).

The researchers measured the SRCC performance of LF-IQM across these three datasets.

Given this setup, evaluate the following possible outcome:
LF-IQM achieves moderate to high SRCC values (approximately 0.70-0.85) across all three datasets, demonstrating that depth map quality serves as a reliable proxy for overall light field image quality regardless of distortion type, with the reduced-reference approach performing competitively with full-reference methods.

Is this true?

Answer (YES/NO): NO